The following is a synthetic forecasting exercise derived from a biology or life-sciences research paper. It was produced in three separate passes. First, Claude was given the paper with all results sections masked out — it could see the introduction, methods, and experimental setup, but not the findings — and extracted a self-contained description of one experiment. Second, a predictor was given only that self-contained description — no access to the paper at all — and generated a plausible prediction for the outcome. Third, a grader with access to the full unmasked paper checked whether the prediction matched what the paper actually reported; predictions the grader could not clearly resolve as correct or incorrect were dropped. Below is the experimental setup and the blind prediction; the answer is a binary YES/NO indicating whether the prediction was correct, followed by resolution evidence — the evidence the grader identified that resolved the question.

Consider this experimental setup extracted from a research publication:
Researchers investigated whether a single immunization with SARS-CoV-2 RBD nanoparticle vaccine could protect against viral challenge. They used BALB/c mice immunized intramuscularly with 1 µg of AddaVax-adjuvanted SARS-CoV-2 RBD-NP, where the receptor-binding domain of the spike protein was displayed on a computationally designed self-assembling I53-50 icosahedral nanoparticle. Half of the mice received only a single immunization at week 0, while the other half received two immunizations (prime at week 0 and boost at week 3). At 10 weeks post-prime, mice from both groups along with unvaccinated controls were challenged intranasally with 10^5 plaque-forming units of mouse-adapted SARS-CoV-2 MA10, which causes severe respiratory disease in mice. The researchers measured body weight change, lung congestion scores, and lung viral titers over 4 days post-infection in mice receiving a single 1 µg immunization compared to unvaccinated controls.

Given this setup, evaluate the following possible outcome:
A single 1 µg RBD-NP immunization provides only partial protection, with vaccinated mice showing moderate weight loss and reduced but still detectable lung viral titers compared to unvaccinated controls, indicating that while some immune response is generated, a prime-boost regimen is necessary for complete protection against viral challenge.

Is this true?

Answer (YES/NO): NO